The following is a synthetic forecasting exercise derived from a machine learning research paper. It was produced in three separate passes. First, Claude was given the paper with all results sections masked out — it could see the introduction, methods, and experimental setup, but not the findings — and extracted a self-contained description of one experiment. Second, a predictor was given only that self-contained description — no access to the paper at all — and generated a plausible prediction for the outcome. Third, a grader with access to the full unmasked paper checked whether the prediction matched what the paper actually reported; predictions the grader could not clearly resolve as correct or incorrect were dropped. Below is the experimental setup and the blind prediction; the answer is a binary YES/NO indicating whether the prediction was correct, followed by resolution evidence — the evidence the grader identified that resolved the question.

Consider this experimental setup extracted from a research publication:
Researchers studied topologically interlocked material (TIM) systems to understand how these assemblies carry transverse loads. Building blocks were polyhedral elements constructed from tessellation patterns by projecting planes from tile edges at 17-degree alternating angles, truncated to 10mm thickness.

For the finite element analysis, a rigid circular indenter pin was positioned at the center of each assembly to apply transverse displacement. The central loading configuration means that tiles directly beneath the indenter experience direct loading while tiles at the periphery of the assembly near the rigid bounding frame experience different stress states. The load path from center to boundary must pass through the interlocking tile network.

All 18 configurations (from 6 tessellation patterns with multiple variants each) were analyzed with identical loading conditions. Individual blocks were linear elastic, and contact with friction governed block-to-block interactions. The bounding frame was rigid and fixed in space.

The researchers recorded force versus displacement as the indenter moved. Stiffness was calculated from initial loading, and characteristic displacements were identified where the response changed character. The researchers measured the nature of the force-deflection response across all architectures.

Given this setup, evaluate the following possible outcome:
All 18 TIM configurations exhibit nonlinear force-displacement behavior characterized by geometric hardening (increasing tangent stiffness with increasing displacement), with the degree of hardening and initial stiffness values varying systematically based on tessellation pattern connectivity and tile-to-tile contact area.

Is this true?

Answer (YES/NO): NO